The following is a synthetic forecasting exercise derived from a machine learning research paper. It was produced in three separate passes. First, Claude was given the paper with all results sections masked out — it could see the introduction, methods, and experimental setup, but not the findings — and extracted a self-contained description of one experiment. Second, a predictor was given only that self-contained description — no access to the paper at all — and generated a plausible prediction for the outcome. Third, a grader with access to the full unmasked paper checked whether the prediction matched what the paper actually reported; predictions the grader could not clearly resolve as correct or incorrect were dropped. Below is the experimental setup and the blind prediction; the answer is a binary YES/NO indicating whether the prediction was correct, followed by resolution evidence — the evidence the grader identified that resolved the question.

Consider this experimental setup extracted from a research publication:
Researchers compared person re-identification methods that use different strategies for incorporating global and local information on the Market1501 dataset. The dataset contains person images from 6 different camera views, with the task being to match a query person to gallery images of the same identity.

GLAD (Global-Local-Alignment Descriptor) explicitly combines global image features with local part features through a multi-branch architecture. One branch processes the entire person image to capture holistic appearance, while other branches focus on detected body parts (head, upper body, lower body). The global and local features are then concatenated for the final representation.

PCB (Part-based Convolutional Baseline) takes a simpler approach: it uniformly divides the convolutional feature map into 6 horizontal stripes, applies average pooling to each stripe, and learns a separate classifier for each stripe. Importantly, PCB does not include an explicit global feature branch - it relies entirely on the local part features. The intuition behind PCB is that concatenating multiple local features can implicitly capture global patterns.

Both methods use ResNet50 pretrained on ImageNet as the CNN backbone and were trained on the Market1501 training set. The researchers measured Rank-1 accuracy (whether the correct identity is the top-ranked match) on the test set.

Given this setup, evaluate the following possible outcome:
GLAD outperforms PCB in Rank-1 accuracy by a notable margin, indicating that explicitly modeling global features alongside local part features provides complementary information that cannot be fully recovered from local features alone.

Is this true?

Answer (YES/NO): NO